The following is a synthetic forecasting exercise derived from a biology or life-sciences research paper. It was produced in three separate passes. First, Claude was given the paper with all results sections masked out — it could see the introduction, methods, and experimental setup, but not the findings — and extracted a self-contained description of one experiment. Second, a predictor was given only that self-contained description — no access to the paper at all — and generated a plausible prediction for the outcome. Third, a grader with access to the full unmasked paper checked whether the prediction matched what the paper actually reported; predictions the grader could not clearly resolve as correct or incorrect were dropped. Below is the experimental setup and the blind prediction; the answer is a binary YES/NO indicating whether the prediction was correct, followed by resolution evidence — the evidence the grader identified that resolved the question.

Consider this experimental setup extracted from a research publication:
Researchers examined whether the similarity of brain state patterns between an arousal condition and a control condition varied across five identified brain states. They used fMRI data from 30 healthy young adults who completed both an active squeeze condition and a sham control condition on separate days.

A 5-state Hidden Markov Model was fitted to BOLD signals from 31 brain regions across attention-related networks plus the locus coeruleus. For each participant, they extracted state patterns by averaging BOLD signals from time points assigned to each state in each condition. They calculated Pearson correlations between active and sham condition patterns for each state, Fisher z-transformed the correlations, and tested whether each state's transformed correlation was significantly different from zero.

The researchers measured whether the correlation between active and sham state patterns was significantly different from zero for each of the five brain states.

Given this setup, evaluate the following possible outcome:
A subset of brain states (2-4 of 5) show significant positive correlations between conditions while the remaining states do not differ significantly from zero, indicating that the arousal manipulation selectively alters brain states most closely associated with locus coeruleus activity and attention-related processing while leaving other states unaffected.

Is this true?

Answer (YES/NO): NO